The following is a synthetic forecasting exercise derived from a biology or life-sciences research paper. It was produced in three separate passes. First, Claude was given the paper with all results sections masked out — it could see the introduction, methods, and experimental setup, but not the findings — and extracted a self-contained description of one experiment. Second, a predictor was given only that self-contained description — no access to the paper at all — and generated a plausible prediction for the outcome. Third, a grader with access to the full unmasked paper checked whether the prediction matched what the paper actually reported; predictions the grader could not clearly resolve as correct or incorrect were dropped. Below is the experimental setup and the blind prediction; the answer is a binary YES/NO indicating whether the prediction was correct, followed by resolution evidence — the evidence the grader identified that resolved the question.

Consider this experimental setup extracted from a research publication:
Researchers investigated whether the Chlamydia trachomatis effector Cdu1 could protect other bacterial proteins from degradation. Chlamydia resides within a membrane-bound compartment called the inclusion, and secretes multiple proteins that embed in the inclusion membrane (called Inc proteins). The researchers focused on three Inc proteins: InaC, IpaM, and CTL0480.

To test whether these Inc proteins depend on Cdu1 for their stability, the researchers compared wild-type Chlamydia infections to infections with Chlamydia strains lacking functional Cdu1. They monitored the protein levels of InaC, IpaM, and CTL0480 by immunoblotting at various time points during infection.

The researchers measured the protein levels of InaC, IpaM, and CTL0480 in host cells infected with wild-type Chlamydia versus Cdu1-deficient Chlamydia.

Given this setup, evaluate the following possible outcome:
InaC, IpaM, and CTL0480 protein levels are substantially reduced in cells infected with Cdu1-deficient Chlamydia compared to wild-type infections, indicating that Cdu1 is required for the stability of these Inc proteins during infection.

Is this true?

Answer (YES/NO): YES